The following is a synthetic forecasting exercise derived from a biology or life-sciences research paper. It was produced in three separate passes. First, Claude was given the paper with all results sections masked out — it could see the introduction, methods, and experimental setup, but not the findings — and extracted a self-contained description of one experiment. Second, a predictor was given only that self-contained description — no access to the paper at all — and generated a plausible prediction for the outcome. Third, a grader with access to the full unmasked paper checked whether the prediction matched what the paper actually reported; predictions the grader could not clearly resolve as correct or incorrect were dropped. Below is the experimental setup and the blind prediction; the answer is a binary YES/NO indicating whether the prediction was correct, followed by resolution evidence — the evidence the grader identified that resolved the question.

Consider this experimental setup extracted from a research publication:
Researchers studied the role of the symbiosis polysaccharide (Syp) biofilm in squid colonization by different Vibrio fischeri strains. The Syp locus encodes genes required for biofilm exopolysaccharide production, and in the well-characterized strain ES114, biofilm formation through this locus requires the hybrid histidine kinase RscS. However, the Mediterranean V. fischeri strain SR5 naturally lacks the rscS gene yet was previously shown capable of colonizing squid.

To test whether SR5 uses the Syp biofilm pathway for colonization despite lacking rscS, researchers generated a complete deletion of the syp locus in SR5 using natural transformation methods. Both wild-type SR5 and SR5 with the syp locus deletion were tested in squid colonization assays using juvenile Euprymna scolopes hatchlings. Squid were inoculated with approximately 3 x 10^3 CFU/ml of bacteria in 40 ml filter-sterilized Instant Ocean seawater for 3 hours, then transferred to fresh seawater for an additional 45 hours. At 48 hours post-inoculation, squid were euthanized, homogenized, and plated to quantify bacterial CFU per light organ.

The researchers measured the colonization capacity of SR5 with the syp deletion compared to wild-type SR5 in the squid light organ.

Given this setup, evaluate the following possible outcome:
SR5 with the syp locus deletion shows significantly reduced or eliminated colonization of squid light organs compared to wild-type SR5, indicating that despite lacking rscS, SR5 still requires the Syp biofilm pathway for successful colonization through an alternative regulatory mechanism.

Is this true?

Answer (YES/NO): YES